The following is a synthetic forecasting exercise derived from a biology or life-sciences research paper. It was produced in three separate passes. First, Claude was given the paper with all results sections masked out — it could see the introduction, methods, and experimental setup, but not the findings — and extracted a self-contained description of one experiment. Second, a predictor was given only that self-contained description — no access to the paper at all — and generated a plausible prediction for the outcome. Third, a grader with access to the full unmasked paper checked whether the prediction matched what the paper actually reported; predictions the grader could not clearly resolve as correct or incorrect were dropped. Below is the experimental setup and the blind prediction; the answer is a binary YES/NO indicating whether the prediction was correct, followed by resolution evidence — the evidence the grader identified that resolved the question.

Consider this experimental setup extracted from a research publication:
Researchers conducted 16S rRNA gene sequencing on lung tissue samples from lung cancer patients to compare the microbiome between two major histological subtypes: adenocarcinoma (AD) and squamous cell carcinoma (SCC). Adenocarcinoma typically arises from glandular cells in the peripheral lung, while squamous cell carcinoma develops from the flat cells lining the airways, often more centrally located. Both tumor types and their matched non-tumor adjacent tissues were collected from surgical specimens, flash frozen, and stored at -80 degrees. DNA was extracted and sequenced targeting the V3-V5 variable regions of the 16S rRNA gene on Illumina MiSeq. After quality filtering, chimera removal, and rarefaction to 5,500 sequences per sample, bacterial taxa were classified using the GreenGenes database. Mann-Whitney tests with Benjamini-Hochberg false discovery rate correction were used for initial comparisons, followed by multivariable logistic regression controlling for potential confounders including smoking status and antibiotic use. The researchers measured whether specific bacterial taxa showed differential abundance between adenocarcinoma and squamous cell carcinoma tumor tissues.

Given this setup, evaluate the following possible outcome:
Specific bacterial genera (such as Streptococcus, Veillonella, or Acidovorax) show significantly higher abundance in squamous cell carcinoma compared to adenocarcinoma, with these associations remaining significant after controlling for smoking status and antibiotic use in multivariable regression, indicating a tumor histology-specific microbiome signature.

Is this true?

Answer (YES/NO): YES